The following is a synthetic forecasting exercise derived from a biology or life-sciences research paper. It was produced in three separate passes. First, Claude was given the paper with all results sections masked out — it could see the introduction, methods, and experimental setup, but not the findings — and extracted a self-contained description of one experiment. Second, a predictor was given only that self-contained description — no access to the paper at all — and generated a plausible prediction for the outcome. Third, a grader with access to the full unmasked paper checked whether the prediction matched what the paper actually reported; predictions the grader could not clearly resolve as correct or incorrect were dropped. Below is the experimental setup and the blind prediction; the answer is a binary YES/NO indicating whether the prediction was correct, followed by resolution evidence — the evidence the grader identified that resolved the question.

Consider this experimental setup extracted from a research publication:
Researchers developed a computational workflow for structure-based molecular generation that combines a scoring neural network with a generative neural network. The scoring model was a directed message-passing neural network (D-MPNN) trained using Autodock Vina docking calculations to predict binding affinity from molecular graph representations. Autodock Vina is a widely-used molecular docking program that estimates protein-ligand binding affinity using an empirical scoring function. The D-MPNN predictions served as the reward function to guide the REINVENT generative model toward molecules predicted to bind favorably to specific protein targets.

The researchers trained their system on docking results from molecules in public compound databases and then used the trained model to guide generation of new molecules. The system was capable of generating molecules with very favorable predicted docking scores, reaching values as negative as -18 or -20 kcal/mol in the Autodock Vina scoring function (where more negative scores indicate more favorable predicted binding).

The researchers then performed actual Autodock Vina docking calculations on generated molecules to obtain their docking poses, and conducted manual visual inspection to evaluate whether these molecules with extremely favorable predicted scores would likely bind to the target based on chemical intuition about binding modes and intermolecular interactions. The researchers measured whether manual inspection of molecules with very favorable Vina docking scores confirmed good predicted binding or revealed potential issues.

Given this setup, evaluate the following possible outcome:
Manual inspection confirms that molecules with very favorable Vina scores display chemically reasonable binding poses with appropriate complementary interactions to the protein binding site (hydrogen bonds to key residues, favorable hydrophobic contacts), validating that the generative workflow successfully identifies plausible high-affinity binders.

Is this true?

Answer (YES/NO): NO